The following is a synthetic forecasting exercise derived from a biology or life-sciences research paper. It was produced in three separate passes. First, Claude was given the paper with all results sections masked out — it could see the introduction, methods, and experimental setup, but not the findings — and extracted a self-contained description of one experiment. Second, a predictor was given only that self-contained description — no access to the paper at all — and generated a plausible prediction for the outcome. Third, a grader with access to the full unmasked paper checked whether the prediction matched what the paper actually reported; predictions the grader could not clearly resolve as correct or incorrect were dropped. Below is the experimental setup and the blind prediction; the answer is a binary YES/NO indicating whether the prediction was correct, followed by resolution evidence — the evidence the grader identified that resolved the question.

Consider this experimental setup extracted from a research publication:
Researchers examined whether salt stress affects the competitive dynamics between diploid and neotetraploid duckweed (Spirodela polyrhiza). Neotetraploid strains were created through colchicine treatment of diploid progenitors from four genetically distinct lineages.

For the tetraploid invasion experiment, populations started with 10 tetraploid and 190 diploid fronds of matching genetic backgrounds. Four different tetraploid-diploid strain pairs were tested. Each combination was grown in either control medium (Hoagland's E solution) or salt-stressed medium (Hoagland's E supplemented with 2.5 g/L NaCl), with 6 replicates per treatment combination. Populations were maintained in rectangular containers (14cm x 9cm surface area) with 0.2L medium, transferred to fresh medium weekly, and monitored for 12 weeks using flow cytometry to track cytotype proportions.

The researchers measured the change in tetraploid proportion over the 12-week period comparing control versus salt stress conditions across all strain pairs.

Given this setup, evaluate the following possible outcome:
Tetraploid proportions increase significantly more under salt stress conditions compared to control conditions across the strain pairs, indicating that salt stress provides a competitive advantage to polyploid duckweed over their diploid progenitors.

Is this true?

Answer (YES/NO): NO